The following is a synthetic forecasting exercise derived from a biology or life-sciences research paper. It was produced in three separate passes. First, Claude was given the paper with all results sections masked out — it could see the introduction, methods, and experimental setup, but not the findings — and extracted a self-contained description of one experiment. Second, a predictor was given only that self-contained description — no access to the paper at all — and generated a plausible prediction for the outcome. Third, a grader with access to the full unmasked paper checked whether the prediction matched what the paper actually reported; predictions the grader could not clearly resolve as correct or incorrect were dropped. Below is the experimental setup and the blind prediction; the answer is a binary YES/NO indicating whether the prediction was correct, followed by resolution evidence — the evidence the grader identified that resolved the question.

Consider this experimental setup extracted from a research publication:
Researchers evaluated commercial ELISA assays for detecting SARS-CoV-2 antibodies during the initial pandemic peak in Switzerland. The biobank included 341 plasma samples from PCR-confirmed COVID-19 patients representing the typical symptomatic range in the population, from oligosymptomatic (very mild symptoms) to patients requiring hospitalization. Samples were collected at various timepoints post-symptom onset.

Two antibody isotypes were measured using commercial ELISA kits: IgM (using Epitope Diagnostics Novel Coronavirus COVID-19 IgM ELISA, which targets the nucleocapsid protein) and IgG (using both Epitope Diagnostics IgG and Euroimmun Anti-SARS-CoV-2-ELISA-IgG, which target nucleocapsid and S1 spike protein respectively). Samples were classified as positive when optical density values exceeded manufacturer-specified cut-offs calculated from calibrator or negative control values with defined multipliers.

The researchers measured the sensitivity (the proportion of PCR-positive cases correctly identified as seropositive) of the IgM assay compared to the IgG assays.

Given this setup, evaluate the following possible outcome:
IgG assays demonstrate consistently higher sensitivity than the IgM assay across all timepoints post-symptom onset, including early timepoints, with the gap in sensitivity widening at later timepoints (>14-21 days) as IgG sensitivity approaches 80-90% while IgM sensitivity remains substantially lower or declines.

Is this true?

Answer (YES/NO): NO